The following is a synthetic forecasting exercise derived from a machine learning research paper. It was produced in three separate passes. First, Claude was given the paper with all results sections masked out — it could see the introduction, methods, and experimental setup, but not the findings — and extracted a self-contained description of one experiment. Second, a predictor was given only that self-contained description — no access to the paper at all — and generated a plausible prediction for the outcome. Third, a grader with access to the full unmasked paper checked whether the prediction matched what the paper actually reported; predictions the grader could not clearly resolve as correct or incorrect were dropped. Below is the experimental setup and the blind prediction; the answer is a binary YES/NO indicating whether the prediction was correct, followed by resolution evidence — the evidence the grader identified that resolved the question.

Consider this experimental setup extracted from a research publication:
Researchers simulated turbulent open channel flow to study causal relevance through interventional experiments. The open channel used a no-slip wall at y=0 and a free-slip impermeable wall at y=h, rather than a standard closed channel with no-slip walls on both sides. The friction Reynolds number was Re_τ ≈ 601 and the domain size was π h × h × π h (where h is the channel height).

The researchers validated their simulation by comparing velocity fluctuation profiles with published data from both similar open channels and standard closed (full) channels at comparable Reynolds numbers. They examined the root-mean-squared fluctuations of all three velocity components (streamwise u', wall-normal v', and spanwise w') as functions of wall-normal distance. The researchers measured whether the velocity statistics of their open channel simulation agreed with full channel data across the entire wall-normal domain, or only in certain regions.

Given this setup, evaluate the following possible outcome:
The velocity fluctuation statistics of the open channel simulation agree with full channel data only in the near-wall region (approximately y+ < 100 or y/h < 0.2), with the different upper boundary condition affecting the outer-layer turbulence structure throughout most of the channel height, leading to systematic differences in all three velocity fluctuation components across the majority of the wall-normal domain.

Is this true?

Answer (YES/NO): NO